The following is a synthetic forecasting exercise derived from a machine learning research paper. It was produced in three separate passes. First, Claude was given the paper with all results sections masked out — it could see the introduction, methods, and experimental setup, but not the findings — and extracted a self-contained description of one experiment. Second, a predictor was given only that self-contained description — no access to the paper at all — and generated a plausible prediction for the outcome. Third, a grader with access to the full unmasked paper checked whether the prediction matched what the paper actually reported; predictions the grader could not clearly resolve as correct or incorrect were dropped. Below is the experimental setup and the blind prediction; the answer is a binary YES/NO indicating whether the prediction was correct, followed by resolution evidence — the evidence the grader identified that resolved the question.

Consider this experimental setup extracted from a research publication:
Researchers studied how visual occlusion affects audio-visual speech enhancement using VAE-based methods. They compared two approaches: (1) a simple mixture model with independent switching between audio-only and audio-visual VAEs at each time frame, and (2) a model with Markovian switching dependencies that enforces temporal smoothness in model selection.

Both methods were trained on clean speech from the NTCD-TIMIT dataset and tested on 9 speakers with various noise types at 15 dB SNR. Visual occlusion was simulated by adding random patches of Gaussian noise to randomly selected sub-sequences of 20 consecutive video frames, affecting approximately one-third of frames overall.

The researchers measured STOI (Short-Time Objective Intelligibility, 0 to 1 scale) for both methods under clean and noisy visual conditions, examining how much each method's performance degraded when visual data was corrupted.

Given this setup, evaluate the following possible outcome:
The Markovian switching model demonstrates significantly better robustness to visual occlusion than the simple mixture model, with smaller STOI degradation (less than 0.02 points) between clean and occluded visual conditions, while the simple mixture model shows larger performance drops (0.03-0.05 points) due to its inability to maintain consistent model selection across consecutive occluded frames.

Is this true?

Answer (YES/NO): NO